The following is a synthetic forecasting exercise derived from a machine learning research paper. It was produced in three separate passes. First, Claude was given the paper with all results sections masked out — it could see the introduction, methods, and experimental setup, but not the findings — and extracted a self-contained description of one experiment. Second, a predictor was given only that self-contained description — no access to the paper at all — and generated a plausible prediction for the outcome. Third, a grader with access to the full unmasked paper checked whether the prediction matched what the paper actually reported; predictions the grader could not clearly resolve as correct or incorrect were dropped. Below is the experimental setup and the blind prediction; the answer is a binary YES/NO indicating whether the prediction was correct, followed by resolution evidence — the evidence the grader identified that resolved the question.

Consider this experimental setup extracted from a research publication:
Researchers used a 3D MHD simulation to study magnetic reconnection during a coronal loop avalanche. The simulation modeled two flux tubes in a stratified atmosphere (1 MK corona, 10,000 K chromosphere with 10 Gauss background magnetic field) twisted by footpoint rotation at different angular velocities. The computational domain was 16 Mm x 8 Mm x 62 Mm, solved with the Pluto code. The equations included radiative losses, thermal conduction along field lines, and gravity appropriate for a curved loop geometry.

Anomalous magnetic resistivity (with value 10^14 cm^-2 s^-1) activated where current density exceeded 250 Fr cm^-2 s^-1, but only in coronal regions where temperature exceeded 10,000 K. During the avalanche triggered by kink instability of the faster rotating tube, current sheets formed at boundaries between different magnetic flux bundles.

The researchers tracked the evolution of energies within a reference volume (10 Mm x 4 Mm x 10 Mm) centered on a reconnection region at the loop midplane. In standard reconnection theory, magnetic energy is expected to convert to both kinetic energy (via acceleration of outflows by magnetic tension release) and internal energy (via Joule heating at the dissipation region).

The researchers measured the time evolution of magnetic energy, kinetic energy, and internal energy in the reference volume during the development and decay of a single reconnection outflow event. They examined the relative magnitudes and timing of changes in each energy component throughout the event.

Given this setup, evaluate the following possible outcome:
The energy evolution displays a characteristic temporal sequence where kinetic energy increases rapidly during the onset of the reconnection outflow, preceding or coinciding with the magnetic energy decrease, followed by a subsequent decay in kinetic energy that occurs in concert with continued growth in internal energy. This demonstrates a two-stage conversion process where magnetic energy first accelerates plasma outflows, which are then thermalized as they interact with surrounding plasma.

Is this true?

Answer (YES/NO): NO